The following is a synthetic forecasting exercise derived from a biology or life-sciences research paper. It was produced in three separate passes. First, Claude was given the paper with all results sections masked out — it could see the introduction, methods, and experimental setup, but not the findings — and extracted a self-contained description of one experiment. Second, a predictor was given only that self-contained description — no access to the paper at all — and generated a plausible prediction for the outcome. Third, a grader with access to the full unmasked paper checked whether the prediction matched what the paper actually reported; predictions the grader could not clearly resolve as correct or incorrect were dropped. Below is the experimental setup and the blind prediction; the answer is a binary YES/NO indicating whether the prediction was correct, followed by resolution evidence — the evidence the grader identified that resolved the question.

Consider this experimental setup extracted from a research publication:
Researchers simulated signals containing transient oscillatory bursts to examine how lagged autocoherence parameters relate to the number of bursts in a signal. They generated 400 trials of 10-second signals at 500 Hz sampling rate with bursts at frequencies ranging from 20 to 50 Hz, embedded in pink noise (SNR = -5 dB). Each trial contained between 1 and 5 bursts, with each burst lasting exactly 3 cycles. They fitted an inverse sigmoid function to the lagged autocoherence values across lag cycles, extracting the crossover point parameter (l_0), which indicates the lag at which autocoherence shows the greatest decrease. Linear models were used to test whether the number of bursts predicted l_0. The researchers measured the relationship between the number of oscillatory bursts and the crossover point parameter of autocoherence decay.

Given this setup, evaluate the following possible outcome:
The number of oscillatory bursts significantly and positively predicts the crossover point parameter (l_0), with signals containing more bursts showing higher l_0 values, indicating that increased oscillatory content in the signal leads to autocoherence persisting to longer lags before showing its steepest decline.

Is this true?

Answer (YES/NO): NO